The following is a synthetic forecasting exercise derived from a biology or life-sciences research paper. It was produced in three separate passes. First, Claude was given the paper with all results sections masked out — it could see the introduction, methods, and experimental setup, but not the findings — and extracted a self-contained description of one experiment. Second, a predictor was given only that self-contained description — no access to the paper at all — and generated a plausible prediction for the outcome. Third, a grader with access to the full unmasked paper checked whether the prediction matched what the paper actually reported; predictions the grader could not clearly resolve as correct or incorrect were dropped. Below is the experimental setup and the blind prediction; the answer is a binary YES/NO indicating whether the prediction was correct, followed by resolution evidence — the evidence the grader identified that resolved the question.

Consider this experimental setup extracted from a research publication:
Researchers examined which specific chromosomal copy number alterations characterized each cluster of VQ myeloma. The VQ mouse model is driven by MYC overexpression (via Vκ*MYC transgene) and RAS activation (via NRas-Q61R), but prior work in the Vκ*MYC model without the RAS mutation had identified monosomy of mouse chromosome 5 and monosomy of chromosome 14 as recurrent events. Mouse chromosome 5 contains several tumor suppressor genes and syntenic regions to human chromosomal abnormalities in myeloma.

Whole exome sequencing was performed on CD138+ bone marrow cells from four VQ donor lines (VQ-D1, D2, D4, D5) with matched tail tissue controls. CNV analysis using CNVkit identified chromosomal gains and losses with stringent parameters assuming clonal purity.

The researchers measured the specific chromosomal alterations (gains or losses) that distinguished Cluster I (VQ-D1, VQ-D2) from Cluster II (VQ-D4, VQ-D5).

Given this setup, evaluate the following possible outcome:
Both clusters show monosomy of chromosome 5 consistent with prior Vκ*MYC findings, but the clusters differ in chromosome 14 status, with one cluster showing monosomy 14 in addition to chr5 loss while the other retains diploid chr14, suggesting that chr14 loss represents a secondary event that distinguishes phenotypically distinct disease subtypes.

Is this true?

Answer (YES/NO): NO